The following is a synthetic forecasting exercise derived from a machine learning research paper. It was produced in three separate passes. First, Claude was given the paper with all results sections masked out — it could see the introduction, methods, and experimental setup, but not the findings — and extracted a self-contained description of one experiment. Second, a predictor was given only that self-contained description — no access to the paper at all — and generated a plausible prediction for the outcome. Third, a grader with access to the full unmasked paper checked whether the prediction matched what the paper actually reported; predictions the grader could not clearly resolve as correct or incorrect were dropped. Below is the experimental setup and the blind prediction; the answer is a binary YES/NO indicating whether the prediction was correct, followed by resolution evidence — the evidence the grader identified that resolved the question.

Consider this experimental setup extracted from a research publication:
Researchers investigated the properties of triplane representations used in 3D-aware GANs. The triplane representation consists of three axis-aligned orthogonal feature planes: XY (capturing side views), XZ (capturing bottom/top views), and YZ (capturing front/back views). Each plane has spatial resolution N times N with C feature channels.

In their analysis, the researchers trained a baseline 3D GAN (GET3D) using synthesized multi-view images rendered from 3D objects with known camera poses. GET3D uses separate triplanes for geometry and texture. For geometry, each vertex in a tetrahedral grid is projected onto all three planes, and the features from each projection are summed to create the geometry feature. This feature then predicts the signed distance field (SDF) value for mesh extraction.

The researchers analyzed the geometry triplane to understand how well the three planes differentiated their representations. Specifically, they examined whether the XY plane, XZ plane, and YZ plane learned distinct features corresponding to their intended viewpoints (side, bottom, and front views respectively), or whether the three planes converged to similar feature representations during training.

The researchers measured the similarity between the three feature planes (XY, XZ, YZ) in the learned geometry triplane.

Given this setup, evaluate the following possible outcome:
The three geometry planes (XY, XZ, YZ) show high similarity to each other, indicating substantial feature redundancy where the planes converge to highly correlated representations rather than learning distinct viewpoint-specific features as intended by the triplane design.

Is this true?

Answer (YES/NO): YES